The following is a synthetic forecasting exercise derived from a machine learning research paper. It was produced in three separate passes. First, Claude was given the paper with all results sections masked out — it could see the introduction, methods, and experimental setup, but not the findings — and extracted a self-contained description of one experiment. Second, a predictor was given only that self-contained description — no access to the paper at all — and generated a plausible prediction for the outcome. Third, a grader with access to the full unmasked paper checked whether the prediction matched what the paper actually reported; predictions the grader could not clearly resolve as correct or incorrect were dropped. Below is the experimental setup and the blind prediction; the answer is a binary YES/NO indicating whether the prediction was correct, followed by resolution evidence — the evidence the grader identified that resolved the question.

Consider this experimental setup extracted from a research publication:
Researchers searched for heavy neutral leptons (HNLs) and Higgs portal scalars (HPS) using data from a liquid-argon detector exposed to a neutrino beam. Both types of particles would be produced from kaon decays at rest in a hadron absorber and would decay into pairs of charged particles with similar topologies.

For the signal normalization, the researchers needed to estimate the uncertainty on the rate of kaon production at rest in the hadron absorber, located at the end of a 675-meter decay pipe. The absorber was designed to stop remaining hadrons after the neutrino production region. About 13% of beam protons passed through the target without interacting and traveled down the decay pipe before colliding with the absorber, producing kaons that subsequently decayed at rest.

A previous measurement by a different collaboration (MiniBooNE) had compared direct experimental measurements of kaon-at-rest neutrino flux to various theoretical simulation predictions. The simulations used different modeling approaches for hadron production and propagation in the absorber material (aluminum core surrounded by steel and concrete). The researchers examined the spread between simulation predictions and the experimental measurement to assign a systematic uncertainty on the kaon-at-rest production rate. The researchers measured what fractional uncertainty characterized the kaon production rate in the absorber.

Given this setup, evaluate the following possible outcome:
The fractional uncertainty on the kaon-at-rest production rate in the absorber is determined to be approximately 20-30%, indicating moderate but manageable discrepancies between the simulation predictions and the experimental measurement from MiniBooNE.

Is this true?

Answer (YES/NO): NO